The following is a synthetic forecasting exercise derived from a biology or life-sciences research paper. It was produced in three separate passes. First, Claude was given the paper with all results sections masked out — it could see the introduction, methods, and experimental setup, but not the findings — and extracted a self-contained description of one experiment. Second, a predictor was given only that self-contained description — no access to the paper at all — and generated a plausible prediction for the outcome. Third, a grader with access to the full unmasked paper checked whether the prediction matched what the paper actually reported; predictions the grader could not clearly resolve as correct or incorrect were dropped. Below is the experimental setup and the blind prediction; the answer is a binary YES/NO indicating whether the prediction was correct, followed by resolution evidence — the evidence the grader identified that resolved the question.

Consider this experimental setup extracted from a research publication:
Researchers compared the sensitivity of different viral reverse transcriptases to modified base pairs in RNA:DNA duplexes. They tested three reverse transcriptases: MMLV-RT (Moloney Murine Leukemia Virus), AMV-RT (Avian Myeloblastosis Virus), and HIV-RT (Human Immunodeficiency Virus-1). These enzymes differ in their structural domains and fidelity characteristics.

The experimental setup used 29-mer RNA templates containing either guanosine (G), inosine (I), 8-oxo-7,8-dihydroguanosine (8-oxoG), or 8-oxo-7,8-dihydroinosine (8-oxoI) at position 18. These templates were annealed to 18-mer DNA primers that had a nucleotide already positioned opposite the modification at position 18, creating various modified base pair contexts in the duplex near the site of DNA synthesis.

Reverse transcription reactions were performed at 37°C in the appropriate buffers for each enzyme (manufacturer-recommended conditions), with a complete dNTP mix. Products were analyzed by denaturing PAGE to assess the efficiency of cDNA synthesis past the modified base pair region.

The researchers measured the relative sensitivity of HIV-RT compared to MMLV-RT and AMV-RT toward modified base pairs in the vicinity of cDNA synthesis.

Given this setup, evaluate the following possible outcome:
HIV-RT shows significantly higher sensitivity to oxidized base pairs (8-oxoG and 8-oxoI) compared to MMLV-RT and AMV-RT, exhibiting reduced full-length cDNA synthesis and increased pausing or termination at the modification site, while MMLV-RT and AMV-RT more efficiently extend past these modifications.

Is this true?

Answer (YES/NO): YES